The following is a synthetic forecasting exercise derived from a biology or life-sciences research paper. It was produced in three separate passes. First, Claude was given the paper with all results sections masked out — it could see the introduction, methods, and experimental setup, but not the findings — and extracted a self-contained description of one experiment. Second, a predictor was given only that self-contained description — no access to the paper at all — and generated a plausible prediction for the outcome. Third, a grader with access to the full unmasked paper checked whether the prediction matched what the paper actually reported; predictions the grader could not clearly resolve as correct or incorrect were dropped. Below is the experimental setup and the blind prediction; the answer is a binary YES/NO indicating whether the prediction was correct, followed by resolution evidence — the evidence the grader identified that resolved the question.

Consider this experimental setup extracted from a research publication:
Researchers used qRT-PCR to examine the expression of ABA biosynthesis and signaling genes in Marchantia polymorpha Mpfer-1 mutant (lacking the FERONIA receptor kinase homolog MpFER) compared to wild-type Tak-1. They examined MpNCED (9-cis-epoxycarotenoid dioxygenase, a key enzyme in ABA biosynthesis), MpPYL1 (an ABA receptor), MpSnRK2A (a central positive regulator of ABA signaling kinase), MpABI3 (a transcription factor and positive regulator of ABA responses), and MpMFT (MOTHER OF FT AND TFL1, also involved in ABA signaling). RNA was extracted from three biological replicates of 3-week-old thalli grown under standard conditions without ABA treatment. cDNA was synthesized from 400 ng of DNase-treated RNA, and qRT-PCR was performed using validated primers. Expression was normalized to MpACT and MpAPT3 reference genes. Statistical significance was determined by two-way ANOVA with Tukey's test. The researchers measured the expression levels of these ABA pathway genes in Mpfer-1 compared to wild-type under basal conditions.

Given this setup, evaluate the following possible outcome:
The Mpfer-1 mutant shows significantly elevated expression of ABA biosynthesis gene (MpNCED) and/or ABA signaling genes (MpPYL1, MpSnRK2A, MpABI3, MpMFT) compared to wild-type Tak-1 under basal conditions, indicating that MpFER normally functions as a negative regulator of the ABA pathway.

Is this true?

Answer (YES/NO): YES